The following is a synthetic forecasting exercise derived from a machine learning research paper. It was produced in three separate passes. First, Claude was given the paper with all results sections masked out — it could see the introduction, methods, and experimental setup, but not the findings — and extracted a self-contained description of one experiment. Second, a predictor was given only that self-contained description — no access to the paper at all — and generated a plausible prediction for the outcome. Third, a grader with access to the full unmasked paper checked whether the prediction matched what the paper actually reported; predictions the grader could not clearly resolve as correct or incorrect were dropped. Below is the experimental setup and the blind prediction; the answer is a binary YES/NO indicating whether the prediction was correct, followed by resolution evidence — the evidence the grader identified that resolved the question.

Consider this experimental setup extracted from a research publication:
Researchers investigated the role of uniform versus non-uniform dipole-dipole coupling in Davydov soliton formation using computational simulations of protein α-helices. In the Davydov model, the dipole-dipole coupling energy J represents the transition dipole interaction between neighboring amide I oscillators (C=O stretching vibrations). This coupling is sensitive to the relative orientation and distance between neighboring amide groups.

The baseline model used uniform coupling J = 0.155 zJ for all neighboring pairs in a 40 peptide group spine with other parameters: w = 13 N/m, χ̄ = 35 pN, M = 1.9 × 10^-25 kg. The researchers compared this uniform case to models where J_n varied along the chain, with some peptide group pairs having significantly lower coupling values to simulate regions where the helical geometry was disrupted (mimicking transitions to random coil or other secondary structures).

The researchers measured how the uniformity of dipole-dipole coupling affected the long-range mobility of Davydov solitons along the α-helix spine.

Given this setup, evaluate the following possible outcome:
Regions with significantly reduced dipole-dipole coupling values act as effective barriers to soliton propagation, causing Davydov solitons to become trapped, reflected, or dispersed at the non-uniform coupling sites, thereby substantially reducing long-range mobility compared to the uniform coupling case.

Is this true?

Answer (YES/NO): YES